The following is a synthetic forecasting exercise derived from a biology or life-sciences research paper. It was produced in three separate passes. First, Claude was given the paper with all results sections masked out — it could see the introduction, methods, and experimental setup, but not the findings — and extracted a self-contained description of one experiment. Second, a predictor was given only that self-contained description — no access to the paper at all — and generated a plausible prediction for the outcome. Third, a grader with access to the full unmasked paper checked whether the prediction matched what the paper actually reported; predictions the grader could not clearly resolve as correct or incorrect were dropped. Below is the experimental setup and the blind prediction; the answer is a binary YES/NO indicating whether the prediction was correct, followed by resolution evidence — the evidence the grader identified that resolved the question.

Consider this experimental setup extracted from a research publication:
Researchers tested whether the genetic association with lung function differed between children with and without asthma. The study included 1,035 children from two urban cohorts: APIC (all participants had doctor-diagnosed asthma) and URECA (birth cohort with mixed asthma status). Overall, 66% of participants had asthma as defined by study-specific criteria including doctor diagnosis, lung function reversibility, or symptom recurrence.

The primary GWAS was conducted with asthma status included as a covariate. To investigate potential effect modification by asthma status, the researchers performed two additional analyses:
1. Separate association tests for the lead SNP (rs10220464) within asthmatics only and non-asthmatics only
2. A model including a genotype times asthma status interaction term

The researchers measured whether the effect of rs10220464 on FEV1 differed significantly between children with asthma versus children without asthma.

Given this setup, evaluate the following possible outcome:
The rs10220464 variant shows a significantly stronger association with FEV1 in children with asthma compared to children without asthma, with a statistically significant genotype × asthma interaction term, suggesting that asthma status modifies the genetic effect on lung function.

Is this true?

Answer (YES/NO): NO